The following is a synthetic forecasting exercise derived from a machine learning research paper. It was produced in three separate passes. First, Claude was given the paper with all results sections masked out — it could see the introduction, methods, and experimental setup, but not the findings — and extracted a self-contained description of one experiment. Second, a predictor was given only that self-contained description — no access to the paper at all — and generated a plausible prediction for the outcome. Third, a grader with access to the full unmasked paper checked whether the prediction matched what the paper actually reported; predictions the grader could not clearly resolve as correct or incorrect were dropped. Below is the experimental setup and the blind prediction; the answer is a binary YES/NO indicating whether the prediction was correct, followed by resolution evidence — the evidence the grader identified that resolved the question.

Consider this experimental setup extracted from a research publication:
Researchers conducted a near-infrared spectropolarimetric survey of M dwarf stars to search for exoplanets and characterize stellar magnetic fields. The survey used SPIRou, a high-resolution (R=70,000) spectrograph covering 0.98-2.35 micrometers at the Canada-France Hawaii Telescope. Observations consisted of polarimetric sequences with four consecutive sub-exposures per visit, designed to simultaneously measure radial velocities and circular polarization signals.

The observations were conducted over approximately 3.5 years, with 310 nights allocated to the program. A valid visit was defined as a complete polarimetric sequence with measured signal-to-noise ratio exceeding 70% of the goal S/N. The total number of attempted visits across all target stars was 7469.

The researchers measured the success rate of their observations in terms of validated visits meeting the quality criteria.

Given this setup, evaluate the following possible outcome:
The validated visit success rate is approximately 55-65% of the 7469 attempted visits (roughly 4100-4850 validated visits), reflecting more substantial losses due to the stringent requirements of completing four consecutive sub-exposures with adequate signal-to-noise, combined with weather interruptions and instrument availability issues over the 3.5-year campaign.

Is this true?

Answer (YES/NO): NO